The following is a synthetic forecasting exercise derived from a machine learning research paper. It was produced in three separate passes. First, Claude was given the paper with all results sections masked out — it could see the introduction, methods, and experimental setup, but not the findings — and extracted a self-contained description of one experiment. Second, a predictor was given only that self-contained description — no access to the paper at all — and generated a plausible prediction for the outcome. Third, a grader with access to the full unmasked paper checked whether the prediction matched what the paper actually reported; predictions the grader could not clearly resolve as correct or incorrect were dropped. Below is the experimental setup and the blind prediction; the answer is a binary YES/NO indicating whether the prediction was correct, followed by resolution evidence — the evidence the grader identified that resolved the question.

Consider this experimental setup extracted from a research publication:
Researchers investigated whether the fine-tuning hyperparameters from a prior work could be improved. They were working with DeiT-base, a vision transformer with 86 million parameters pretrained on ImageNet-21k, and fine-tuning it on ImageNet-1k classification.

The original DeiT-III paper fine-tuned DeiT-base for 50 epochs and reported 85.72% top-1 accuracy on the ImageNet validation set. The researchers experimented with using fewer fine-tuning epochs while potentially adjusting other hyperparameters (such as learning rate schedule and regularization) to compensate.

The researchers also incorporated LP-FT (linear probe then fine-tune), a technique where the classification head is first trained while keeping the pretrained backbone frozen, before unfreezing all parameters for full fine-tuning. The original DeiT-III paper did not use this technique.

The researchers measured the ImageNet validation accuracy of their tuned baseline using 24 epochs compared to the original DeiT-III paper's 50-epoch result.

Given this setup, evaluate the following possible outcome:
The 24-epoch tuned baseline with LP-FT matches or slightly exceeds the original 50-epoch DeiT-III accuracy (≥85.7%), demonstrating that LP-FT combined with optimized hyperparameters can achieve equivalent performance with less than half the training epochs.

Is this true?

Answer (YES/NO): YES